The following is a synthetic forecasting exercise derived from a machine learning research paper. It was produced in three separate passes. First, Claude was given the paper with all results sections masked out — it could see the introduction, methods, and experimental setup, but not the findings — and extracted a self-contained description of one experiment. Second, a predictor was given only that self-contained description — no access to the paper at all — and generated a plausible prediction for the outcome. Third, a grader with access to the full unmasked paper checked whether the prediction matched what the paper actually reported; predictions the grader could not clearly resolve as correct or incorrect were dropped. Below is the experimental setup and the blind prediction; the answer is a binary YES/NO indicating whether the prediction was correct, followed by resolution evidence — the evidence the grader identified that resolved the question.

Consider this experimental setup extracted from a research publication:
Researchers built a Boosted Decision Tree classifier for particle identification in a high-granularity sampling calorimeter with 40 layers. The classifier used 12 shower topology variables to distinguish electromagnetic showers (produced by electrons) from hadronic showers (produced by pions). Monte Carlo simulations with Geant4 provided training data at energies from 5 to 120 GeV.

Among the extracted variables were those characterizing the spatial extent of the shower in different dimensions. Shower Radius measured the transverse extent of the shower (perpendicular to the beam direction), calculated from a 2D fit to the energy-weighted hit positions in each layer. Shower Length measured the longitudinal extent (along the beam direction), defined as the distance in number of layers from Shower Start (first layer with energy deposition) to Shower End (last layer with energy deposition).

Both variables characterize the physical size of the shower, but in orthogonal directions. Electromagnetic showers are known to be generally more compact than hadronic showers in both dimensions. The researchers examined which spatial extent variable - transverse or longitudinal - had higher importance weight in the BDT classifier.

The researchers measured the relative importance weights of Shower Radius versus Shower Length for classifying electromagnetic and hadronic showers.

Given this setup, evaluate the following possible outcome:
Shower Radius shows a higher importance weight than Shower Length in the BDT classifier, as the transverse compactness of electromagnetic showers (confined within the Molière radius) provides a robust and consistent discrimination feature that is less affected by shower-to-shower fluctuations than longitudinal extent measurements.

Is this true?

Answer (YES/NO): YES